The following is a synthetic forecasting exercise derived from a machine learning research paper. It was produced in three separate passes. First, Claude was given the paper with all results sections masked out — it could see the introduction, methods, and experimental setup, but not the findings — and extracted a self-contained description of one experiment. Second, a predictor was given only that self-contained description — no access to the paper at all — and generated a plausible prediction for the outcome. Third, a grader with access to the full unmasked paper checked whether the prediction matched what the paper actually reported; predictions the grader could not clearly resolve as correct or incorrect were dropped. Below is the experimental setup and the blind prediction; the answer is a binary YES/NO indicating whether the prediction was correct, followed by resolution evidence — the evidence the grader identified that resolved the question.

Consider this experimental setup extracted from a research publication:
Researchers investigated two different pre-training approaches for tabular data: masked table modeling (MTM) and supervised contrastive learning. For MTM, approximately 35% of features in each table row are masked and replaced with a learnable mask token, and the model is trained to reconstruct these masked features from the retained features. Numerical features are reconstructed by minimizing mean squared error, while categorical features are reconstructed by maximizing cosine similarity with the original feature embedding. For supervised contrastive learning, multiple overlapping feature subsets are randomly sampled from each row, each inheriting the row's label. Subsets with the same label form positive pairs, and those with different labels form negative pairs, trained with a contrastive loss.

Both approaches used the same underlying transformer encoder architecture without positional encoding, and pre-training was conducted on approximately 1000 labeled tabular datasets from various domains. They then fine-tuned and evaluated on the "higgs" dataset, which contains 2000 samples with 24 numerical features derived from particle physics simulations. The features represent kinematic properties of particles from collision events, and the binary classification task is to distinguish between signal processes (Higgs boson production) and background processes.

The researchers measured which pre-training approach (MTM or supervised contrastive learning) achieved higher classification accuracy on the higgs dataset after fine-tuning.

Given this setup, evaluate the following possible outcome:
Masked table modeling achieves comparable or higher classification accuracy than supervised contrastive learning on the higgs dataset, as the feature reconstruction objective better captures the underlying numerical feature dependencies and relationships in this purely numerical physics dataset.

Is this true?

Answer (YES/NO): NO